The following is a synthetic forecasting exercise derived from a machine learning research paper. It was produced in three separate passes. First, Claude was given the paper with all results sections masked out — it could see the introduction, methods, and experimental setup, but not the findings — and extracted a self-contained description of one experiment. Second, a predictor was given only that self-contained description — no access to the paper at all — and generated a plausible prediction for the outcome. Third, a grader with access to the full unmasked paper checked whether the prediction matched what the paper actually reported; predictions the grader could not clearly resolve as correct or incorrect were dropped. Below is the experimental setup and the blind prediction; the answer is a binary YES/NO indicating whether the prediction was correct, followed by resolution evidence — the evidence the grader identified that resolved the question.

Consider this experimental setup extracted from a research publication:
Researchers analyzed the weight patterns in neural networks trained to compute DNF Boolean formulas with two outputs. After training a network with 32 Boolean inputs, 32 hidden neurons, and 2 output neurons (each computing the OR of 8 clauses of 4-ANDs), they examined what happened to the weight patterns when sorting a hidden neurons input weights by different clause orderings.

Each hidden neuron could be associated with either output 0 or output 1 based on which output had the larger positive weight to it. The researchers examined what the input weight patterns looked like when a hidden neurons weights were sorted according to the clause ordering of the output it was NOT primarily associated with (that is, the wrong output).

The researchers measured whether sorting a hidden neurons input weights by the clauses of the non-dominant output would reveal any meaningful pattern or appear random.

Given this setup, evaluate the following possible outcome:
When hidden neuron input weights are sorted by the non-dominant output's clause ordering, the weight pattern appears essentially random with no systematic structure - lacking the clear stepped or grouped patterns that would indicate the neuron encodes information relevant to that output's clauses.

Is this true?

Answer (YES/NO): YES